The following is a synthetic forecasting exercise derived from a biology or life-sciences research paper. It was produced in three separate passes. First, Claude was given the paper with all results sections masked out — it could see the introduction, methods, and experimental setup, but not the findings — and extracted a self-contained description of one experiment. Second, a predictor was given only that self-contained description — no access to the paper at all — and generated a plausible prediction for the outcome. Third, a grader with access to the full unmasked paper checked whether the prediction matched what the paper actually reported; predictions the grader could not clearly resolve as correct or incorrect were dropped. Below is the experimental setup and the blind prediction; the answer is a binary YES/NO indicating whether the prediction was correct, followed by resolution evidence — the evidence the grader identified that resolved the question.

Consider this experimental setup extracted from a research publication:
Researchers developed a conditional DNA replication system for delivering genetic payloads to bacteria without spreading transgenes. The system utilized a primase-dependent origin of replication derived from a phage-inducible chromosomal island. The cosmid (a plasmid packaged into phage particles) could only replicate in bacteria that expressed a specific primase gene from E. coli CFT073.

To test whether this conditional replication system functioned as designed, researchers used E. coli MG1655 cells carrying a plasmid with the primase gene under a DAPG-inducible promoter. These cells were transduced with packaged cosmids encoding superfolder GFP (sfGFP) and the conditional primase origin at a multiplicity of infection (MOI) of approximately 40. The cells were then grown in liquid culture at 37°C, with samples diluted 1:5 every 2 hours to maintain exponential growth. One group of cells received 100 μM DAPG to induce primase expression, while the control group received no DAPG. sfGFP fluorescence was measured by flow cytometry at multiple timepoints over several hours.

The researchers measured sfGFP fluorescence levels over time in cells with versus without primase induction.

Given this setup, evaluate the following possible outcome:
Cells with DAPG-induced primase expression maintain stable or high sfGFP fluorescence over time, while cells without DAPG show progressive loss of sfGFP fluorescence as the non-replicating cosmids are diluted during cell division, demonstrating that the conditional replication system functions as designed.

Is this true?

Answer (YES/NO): YES